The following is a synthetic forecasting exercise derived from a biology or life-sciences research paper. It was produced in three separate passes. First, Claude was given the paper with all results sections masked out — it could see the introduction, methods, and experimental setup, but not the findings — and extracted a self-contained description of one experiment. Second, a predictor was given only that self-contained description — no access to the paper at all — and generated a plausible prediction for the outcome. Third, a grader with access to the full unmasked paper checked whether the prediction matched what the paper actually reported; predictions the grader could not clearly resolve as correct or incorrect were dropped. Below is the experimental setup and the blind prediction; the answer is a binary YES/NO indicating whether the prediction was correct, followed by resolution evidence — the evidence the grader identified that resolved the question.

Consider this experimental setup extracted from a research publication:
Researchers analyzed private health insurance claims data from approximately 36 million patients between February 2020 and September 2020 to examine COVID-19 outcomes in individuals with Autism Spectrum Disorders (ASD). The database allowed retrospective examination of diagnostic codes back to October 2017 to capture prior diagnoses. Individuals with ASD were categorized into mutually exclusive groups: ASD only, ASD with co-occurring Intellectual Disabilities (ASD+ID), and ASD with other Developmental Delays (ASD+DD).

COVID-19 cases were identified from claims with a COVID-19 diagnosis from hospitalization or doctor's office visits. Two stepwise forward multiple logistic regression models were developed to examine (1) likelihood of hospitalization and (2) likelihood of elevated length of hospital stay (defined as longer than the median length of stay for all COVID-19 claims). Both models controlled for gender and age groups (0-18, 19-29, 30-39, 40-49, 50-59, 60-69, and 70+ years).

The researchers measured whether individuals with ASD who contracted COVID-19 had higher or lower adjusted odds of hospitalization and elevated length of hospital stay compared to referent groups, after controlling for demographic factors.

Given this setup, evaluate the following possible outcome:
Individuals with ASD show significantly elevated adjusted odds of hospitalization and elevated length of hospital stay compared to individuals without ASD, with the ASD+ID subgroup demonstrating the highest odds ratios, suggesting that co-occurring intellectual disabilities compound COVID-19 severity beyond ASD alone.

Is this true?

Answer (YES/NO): YES